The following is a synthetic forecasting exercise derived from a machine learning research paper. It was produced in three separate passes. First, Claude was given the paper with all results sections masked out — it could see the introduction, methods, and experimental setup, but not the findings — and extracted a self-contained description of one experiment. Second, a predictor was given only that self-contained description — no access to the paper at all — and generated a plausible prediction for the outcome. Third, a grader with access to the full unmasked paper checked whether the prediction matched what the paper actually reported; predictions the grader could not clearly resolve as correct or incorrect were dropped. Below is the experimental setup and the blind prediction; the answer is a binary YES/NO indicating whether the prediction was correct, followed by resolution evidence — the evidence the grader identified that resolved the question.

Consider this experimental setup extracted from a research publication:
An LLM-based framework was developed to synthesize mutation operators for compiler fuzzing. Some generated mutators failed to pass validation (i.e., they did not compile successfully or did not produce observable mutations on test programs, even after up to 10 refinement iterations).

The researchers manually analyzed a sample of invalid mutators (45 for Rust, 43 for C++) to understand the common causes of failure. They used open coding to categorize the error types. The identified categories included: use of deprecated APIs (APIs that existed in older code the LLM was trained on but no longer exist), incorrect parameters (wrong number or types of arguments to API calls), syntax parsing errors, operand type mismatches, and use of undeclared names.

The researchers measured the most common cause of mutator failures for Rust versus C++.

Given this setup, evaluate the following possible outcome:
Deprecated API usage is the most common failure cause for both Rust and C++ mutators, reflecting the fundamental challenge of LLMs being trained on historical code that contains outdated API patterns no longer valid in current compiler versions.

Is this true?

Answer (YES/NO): NO